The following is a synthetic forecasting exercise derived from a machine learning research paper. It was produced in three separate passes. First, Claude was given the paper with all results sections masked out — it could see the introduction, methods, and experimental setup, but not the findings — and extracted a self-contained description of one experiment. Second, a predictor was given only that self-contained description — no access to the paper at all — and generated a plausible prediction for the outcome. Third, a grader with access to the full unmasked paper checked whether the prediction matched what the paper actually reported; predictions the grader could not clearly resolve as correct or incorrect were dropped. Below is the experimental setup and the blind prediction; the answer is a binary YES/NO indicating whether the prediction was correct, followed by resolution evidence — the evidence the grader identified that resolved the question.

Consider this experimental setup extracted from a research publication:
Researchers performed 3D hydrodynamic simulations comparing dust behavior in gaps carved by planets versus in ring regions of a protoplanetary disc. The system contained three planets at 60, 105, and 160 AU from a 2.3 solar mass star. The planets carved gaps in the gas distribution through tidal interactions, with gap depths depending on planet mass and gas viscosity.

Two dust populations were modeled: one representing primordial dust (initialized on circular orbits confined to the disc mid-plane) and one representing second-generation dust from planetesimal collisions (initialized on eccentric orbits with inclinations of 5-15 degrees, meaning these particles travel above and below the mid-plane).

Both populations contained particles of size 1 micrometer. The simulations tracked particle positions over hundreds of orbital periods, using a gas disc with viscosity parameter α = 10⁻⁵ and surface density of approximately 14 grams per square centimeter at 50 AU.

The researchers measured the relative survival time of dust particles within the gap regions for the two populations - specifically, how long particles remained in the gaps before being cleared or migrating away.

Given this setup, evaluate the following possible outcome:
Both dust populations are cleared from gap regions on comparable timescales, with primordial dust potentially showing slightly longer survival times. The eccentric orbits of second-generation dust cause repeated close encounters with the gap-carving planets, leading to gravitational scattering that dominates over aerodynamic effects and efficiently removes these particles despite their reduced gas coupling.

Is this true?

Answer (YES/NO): NO